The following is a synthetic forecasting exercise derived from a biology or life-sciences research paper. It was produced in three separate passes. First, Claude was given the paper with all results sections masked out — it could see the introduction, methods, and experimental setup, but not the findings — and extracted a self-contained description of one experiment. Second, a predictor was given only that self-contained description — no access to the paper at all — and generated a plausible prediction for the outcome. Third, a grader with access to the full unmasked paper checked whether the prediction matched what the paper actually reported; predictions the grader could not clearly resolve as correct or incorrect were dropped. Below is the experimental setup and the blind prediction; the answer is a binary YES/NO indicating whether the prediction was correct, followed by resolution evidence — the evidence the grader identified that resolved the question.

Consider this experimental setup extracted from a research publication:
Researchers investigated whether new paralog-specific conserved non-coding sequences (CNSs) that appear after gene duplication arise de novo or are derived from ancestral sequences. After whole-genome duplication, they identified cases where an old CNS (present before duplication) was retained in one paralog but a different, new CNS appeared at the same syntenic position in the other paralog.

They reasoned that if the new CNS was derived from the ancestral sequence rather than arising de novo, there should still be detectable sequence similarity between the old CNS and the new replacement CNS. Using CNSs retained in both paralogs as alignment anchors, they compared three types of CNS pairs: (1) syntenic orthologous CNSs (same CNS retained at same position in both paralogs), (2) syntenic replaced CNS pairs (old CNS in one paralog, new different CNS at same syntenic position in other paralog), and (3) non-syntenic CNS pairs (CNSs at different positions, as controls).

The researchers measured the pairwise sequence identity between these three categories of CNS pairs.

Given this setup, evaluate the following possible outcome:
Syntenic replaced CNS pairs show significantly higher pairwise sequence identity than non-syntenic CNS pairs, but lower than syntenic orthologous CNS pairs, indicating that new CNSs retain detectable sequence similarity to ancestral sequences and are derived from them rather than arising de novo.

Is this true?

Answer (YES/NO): YES